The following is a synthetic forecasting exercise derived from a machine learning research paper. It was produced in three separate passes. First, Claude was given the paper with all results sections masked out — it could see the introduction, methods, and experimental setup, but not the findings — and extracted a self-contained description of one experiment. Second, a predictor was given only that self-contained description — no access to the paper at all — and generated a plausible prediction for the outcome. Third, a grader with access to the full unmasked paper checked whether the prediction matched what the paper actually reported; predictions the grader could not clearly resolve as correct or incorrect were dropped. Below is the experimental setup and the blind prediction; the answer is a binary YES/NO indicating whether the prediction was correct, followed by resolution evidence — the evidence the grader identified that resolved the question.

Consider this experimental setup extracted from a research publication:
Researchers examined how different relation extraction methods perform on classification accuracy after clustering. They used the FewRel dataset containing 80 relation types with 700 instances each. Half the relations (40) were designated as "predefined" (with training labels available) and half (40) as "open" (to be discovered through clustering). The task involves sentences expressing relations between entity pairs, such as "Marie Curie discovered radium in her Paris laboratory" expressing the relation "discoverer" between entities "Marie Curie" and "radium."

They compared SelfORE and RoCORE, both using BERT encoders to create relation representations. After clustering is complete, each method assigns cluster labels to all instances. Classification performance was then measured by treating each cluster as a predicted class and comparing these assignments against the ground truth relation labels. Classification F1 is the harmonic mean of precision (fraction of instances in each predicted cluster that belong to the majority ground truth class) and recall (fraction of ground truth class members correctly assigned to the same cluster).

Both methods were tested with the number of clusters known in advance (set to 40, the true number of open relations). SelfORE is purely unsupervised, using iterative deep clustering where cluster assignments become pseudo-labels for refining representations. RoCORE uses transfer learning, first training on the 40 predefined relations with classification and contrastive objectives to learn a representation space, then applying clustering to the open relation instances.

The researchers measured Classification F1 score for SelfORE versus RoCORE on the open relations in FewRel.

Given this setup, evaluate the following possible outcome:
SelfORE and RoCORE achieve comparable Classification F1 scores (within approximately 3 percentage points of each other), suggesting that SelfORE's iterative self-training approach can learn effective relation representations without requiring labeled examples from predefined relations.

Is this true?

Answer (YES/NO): NO